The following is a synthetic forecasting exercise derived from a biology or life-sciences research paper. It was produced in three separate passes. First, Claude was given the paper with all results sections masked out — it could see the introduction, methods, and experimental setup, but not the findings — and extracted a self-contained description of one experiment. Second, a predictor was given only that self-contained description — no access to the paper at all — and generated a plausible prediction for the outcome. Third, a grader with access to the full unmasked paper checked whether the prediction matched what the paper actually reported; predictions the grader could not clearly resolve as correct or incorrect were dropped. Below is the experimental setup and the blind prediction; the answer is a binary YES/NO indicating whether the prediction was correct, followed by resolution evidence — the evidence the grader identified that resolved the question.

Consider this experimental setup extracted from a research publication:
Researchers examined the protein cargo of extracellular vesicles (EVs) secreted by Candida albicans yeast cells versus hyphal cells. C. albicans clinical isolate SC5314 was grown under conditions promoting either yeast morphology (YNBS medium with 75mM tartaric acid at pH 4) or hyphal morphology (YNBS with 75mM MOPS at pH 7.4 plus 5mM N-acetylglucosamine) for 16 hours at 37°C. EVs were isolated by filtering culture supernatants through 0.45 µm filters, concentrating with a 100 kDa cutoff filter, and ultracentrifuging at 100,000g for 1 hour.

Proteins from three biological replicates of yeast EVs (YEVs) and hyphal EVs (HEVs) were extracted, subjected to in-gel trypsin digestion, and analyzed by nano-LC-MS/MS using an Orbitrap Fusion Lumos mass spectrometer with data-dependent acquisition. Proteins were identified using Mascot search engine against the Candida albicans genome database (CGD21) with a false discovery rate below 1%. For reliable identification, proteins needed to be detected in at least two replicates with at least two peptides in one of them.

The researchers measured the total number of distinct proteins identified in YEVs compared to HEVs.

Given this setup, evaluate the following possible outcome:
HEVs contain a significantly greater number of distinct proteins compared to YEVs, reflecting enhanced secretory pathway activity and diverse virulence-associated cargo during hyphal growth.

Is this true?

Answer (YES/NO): YES